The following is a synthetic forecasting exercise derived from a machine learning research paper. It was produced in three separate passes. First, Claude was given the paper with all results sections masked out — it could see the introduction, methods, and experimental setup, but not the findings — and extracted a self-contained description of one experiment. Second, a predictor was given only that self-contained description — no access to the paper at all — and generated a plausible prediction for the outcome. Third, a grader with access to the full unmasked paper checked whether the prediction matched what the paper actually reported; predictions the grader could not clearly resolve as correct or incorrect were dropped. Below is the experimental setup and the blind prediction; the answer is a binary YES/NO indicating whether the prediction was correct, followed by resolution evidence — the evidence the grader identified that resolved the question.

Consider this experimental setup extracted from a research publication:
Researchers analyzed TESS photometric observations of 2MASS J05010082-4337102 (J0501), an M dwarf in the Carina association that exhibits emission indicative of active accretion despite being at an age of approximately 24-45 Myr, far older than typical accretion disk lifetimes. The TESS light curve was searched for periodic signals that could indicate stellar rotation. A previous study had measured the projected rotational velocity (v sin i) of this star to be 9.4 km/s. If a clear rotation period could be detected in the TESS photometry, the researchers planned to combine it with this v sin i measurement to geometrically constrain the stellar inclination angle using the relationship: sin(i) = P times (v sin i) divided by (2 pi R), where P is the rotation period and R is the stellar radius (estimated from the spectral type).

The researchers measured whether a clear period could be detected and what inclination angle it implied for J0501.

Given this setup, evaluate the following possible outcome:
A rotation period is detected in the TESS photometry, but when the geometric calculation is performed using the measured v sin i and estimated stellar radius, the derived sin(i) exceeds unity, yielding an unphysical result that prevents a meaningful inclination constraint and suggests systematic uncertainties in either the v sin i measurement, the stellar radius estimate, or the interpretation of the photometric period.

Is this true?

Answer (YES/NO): NO